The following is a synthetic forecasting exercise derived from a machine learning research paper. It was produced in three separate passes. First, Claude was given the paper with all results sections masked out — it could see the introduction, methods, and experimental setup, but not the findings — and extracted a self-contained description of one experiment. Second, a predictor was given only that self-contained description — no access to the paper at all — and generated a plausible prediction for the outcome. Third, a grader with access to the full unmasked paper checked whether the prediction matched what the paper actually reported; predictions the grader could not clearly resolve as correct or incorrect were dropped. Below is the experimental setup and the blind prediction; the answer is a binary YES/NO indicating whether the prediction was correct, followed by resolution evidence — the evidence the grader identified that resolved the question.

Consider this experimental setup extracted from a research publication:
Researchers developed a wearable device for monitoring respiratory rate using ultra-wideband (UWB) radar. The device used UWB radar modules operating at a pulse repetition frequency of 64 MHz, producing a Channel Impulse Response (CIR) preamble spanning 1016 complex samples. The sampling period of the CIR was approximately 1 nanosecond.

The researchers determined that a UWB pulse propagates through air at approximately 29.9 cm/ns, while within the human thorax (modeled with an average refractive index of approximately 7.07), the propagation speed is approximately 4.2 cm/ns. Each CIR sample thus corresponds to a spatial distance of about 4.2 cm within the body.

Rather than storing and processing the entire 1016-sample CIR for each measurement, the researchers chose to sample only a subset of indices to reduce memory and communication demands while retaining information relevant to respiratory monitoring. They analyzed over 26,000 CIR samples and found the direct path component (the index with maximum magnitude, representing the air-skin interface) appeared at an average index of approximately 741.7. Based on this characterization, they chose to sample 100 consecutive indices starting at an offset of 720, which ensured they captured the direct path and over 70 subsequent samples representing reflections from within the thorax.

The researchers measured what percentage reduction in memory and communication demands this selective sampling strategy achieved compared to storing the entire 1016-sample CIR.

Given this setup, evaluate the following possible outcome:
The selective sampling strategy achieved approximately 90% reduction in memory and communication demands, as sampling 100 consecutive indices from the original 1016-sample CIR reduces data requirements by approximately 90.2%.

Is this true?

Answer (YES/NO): YES